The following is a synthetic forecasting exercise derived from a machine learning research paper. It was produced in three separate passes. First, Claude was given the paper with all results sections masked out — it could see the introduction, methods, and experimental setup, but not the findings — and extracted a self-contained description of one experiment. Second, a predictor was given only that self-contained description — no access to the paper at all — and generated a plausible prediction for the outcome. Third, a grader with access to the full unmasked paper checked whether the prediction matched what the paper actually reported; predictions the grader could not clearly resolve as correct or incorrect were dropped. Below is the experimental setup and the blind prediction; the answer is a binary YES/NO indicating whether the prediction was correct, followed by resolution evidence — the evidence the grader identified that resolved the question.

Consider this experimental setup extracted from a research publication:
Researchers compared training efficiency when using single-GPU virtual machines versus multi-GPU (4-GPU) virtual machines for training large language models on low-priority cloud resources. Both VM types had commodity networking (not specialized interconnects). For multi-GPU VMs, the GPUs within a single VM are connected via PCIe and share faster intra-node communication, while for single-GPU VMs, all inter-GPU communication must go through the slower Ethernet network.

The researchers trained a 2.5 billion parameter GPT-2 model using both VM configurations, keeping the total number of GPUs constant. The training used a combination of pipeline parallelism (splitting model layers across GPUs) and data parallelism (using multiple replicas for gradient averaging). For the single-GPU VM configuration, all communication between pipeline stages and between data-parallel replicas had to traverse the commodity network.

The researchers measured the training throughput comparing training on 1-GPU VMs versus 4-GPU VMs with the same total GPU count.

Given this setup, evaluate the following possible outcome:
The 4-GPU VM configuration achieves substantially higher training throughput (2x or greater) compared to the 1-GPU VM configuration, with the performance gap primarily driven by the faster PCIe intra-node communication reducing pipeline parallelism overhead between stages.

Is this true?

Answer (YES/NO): NO